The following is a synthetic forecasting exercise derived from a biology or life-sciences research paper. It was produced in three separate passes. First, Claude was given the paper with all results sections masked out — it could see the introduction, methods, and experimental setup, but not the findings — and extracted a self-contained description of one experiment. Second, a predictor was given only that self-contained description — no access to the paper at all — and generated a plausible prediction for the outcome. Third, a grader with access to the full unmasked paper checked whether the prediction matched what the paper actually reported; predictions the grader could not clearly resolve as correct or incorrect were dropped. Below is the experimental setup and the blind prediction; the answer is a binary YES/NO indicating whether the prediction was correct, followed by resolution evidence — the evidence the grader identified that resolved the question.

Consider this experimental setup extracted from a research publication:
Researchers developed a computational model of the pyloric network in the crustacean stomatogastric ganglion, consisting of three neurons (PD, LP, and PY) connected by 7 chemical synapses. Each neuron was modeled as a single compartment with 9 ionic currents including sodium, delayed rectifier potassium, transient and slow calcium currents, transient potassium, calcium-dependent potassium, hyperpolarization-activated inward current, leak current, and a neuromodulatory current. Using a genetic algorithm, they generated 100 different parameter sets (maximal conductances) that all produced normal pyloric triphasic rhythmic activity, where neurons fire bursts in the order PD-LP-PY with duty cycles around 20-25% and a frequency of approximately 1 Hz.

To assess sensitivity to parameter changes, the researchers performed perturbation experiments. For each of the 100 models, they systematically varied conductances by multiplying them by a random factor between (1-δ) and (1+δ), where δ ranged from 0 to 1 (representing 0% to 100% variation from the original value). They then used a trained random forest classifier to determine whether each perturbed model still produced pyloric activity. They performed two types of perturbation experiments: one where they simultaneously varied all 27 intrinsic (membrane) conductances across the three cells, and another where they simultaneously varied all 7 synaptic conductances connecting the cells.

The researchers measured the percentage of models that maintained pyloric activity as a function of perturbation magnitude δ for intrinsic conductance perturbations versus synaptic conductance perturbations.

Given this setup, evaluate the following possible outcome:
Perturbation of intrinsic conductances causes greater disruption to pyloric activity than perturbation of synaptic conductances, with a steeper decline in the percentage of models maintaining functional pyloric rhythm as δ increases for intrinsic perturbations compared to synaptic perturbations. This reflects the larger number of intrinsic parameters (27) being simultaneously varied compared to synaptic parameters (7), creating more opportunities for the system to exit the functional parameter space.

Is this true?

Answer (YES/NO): NO